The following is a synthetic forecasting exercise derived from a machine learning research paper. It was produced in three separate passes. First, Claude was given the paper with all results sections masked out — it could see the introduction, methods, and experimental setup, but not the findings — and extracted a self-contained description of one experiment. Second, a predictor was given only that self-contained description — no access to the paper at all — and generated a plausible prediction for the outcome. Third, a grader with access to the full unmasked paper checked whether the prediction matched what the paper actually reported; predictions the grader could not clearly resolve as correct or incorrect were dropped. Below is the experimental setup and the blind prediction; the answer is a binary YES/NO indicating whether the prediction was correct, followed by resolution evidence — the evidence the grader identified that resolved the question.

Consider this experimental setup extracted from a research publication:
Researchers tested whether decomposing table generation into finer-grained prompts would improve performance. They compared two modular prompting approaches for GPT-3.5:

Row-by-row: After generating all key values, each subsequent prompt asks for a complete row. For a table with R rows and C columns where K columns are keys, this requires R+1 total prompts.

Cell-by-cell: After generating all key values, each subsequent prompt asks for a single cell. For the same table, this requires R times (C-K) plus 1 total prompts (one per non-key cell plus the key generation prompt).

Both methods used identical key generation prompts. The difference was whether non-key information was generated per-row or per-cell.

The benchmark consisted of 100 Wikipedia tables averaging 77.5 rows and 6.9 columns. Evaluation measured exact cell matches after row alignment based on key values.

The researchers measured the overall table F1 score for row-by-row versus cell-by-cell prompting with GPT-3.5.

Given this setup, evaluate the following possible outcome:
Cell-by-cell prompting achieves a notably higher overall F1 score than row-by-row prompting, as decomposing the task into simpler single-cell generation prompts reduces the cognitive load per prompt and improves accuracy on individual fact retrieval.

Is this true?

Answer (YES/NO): NO